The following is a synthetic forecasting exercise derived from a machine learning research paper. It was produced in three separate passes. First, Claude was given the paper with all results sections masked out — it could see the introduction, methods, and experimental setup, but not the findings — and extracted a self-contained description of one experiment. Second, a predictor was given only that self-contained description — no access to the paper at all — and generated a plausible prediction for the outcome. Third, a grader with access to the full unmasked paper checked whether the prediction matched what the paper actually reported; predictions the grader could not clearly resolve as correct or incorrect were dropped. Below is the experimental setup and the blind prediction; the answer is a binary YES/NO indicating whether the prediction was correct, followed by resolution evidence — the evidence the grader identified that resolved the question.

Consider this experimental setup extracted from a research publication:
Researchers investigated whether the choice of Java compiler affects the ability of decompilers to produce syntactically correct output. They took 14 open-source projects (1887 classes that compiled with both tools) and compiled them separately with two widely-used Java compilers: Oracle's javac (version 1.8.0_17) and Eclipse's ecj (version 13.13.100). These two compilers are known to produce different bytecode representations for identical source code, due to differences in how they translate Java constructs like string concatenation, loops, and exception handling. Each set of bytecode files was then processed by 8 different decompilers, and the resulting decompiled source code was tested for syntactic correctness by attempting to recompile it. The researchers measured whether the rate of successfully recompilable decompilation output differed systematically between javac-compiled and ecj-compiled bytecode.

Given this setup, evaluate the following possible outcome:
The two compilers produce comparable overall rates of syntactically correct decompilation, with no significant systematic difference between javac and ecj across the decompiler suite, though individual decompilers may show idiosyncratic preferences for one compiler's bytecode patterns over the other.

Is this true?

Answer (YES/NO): YES